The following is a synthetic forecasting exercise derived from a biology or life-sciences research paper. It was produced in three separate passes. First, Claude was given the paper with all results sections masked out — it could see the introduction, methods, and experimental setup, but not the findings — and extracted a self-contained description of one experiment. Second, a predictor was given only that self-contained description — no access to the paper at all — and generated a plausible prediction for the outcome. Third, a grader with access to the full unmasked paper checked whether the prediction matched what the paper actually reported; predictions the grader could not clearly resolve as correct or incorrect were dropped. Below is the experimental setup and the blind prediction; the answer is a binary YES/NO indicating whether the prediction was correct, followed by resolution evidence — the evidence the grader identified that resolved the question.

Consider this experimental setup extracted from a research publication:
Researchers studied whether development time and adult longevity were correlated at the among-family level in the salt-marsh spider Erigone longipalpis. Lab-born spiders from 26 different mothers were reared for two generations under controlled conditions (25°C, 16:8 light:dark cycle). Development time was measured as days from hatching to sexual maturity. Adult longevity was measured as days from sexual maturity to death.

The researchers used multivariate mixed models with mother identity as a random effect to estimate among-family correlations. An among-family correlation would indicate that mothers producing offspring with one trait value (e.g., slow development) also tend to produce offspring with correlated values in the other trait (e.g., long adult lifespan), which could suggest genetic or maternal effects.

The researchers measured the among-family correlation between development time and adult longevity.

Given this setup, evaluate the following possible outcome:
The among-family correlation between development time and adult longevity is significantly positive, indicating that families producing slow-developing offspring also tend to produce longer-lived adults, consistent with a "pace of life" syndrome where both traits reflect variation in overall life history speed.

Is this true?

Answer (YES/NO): YES